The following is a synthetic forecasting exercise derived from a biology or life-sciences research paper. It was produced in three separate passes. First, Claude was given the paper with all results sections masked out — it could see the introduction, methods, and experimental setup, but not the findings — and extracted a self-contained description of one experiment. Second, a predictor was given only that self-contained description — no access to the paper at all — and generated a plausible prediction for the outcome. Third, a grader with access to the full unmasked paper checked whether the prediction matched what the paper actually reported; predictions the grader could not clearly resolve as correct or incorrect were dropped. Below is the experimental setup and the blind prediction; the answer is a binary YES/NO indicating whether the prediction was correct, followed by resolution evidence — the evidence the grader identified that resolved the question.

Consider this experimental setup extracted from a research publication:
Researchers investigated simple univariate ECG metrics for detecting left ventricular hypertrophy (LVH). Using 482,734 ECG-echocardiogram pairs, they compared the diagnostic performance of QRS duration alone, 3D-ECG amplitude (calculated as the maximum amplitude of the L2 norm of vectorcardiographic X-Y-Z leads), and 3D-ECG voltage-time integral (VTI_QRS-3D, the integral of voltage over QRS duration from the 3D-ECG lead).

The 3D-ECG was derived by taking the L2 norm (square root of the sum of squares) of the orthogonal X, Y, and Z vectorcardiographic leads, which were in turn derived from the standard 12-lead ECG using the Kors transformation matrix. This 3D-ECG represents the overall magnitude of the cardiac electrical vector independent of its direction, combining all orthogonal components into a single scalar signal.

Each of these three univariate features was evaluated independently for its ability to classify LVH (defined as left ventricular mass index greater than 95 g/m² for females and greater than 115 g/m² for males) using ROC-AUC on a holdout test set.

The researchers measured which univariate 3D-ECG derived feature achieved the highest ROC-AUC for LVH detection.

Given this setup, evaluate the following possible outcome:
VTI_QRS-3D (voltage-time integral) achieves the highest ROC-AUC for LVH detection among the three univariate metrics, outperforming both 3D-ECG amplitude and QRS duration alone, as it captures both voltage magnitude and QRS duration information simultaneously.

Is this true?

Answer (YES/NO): YES